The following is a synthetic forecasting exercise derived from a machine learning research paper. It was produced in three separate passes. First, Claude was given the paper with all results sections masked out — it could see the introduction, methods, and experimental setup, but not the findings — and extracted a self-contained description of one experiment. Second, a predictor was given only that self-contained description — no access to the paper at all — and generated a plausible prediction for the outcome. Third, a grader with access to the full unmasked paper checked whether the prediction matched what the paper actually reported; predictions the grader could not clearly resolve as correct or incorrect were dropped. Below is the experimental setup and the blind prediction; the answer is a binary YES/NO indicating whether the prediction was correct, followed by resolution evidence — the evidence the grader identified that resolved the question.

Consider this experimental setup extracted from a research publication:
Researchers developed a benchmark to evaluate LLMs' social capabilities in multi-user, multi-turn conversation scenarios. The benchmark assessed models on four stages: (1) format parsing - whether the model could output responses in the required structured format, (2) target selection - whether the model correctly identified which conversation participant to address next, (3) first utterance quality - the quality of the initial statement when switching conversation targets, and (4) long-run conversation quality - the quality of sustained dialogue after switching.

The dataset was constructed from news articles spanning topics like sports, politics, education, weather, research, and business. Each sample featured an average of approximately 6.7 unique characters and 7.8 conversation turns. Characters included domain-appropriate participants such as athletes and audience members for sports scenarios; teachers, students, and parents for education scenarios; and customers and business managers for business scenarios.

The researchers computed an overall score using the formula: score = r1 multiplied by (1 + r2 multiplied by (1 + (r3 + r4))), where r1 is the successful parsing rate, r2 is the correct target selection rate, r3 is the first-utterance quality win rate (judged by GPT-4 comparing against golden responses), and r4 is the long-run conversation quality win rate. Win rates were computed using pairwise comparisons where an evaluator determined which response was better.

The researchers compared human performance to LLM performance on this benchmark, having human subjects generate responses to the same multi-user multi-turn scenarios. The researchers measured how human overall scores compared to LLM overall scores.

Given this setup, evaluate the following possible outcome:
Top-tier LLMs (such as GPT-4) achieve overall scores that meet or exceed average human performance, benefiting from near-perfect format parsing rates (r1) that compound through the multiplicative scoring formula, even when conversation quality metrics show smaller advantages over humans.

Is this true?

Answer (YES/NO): NO